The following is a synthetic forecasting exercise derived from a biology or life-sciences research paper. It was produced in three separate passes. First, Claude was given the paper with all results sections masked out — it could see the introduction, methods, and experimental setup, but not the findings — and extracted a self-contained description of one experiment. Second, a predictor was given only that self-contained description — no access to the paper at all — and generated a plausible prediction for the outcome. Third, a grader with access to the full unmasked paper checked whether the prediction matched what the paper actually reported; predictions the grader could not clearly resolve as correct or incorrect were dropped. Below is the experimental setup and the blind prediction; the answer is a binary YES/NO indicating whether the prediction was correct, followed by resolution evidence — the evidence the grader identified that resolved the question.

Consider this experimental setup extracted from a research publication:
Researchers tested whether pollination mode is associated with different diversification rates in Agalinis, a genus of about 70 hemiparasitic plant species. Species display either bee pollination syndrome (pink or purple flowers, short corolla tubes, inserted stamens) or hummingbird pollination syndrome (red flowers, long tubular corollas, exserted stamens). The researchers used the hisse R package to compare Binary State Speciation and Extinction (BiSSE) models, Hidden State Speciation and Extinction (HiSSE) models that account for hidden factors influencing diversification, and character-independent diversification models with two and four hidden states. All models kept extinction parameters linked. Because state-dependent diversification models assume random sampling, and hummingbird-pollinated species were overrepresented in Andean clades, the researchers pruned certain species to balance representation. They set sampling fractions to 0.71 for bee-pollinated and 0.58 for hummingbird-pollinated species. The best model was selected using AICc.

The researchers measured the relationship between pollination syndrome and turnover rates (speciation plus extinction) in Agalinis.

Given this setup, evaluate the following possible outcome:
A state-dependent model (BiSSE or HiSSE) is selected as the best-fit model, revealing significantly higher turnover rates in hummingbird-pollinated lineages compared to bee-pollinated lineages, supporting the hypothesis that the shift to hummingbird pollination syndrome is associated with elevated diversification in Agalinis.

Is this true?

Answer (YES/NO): YES